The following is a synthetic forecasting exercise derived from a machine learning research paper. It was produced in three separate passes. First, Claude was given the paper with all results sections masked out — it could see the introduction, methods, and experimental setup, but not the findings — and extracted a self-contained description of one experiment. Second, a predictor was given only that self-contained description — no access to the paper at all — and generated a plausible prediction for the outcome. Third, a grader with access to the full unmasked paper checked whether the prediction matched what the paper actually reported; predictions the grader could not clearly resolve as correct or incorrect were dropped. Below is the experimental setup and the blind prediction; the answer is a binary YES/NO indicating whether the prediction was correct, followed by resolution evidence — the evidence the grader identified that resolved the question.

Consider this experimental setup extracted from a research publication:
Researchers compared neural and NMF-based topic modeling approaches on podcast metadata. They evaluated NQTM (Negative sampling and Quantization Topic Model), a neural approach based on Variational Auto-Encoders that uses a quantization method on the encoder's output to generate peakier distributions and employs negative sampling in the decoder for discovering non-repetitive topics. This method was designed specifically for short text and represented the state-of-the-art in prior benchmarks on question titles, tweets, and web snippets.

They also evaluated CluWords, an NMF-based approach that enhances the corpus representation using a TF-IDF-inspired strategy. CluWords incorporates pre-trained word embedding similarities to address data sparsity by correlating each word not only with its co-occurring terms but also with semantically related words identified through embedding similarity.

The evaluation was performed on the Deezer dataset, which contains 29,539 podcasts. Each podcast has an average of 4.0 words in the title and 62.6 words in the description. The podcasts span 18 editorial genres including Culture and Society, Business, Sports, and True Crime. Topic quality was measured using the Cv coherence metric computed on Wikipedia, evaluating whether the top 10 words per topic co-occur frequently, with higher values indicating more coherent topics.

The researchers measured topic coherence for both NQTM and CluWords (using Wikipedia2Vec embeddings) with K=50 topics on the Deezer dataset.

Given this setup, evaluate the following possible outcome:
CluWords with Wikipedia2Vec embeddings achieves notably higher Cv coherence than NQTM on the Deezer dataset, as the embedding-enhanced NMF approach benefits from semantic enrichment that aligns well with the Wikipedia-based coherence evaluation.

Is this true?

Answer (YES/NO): YES